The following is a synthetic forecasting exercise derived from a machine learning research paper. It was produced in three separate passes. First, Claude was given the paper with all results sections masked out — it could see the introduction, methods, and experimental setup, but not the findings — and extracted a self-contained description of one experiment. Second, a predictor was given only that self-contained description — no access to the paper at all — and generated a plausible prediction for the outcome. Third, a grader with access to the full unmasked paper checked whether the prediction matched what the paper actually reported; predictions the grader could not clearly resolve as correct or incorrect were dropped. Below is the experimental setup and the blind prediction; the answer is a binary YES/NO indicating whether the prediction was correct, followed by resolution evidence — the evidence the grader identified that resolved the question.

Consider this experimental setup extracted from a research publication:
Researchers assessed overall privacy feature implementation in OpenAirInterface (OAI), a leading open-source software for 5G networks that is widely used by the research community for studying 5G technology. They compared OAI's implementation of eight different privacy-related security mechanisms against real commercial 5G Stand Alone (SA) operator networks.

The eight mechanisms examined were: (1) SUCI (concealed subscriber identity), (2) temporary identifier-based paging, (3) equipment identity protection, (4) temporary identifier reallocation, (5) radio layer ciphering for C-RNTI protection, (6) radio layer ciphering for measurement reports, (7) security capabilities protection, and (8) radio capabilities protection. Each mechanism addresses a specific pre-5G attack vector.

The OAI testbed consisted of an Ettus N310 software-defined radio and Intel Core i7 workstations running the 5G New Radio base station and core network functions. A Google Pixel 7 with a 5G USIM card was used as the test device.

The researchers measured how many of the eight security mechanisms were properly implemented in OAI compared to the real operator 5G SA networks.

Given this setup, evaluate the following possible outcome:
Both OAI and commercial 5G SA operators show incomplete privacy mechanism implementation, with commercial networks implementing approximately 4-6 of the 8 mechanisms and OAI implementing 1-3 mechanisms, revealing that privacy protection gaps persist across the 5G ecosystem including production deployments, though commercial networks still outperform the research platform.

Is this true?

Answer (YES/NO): NO